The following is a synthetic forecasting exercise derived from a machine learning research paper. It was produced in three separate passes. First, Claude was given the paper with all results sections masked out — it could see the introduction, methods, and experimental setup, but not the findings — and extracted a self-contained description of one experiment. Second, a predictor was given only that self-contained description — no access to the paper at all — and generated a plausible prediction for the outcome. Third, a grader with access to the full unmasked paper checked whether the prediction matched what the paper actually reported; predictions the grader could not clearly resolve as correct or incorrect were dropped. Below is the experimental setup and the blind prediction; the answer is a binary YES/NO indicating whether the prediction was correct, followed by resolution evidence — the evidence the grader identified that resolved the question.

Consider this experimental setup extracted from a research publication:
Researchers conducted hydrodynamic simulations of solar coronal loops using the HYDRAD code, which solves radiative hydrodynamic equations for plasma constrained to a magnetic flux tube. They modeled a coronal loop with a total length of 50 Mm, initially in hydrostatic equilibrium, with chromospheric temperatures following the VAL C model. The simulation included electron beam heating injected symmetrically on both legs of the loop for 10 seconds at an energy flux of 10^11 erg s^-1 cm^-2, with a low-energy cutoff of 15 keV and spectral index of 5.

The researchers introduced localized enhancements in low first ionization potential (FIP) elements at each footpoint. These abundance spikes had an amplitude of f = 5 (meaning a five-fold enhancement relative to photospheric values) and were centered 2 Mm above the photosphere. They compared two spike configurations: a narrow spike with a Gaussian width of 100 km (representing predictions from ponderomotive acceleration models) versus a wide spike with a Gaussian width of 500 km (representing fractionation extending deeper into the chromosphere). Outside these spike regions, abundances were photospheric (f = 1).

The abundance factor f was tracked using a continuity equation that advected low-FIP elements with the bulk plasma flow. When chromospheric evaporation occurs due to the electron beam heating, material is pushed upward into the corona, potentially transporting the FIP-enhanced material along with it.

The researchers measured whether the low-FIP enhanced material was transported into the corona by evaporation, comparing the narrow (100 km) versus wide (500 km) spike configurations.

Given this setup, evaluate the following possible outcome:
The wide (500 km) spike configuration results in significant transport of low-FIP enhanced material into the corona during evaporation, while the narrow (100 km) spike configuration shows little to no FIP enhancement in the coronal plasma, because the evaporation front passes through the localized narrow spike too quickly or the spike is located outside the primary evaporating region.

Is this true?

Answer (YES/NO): NO